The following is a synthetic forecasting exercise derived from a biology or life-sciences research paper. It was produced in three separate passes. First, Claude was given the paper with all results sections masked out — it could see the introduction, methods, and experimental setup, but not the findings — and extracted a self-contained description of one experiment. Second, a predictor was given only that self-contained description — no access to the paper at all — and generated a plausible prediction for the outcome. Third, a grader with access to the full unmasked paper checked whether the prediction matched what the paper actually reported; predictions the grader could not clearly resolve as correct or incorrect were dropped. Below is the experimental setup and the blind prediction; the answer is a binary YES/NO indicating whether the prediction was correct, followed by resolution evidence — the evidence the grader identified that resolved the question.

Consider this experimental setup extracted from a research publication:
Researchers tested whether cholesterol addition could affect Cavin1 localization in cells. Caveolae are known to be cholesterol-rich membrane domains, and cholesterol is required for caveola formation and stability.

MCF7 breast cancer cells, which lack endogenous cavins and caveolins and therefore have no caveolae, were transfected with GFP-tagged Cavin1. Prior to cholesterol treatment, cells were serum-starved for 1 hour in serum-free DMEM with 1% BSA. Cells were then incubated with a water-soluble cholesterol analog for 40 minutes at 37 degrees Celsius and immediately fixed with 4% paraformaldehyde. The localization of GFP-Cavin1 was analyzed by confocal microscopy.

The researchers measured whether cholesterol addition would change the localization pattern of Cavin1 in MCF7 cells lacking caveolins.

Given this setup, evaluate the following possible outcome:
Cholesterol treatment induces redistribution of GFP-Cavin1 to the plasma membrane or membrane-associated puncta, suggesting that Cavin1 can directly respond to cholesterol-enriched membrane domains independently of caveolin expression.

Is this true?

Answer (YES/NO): YES